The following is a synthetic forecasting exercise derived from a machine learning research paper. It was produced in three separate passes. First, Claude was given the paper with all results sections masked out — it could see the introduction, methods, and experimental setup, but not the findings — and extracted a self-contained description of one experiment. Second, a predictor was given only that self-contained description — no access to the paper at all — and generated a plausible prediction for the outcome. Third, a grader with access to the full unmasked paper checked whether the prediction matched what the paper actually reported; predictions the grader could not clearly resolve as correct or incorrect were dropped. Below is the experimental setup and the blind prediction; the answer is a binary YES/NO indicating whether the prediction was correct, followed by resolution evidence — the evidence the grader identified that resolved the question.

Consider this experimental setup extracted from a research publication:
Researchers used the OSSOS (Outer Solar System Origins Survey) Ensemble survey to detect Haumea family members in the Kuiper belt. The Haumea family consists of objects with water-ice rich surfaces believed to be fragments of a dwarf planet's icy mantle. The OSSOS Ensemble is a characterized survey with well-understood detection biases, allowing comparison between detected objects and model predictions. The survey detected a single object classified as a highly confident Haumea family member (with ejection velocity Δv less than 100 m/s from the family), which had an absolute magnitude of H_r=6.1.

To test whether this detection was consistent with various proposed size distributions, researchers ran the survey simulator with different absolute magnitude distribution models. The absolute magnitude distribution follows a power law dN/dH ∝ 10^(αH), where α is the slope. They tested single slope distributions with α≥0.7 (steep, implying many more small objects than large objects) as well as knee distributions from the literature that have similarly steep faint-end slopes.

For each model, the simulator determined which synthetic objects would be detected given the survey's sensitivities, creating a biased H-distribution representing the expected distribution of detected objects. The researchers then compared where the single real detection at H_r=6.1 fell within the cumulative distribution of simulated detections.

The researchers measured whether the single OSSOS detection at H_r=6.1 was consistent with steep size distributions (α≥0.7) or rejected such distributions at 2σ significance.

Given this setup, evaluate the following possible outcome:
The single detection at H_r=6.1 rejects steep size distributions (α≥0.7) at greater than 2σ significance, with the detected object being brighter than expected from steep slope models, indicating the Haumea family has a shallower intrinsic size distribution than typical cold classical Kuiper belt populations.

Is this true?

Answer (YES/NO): NO